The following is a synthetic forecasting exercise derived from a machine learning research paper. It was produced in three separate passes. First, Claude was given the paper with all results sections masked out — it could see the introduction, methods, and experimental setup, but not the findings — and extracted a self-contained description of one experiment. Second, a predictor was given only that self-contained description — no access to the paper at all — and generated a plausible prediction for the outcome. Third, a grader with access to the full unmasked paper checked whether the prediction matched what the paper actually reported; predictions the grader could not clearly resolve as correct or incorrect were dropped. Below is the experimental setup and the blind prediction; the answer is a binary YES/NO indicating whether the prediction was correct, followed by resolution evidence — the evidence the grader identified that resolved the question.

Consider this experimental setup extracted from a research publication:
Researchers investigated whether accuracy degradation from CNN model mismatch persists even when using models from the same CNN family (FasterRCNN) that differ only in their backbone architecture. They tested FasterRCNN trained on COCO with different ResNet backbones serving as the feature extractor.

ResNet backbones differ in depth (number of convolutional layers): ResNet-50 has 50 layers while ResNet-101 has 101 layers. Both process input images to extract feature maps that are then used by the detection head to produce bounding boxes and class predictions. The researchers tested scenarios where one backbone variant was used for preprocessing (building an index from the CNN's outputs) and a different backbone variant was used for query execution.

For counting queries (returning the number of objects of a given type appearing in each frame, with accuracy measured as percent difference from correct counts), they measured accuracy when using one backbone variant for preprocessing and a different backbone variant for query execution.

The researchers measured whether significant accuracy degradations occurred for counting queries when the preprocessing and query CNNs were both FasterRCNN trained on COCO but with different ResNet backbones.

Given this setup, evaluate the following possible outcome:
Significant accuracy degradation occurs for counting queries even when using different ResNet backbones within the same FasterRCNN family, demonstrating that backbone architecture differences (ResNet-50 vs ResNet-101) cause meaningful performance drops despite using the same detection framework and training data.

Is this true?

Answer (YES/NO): YES